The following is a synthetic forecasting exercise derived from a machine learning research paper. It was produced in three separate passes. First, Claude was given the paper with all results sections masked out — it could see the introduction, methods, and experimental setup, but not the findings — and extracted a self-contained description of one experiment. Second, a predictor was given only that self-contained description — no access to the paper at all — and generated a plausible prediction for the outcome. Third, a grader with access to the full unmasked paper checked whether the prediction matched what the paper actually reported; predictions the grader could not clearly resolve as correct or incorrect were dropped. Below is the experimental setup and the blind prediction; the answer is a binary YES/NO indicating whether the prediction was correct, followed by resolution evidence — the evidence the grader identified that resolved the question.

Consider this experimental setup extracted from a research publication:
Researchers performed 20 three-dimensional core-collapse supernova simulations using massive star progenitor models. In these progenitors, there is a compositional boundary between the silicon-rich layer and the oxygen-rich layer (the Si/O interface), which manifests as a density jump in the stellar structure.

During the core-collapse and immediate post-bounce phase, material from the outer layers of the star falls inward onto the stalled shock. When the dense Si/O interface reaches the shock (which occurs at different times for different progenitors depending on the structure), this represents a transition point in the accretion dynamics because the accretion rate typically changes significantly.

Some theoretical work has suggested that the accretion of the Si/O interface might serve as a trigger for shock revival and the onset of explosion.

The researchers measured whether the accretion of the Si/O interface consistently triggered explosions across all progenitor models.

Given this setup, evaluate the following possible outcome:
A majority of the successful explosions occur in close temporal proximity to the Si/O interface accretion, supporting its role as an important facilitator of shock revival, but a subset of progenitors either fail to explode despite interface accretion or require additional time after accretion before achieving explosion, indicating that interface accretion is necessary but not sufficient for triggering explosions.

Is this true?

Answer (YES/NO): NO